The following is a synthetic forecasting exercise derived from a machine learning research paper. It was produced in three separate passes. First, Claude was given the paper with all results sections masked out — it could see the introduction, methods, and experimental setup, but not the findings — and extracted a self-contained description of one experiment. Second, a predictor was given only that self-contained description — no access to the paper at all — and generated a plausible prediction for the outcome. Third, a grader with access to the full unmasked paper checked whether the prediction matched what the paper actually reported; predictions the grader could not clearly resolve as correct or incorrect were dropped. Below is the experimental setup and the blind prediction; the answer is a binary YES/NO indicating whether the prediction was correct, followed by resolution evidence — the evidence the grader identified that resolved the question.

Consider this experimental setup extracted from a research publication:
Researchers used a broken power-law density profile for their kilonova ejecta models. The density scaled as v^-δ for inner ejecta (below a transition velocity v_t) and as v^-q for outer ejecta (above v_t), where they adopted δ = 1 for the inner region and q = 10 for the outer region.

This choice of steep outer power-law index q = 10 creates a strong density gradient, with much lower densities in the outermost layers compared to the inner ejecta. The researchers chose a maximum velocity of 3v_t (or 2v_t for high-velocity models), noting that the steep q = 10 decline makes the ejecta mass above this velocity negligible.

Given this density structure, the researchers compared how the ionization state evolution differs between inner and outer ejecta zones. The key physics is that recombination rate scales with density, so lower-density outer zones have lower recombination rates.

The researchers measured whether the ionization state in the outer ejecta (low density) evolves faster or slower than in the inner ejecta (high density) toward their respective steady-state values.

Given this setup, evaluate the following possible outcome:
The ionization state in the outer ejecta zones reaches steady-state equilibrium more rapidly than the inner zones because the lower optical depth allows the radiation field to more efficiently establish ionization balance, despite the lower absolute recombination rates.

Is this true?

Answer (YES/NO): NO